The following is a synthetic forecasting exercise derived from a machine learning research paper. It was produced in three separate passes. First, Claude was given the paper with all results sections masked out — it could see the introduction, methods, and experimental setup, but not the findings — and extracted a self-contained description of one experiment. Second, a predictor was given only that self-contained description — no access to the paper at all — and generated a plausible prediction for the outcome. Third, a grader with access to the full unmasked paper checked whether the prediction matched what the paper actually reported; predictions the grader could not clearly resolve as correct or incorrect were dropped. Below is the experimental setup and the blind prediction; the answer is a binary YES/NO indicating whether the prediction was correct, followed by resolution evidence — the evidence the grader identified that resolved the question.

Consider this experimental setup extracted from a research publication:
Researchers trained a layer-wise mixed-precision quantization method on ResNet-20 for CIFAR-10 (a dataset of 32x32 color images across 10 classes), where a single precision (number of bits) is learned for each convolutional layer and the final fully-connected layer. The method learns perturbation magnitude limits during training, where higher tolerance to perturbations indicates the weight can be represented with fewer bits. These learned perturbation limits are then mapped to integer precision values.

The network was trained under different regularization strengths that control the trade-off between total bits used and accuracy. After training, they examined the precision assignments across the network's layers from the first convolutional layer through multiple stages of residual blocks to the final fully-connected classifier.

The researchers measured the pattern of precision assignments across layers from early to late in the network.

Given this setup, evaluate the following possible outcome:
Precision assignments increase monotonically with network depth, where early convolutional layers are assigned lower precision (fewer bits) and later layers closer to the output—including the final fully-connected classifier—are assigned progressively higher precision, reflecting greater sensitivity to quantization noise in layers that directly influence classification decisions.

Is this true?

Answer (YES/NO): NO